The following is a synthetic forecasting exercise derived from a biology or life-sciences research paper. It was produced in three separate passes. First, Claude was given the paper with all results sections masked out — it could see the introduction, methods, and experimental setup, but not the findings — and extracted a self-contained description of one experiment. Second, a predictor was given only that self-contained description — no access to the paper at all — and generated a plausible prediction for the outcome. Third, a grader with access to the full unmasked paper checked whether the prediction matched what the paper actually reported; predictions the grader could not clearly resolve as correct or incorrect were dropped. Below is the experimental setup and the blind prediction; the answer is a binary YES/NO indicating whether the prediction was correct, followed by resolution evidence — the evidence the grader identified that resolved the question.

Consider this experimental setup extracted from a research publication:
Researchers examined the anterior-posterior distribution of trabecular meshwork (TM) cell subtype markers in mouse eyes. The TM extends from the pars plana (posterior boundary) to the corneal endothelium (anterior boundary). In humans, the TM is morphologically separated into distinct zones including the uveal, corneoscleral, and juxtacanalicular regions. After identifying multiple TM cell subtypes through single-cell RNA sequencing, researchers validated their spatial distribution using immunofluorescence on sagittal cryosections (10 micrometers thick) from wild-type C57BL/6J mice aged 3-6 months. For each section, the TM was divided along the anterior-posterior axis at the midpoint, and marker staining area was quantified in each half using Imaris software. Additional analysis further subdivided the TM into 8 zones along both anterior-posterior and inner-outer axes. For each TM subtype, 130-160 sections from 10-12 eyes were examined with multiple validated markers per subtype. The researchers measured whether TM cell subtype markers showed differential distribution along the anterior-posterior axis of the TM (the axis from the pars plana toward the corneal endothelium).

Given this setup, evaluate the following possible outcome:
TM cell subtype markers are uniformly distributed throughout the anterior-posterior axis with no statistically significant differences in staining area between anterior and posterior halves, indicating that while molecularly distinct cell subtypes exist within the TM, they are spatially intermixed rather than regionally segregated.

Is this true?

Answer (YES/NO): NO